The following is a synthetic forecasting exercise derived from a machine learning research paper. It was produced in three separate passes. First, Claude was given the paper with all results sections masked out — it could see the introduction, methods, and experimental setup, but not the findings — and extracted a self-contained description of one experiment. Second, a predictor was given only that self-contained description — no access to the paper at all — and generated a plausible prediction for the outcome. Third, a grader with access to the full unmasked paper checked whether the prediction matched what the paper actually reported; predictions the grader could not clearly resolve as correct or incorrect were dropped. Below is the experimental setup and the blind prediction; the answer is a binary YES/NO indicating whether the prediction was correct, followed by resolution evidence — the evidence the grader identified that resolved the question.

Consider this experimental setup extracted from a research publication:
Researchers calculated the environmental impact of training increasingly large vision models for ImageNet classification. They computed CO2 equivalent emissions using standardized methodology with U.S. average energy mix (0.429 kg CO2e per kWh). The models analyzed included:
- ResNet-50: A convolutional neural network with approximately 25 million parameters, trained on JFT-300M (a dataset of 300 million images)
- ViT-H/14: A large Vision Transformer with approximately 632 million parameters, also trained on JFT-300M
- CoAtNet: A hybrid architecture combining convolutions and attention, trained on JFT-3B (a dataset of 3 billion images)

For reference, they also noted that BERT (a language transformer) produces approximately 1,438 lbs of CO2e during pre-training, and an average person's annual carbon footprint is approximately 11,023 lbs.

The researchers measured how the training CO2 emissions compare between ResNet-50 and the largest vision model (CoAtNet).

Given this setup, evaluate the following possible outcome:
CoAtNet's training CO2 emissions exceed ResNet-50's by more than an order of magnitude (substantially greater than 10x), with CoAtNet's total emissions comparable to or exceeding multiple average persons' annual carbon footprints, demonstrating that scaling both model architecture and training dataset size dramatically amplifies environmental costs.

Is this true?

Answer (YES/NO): YES